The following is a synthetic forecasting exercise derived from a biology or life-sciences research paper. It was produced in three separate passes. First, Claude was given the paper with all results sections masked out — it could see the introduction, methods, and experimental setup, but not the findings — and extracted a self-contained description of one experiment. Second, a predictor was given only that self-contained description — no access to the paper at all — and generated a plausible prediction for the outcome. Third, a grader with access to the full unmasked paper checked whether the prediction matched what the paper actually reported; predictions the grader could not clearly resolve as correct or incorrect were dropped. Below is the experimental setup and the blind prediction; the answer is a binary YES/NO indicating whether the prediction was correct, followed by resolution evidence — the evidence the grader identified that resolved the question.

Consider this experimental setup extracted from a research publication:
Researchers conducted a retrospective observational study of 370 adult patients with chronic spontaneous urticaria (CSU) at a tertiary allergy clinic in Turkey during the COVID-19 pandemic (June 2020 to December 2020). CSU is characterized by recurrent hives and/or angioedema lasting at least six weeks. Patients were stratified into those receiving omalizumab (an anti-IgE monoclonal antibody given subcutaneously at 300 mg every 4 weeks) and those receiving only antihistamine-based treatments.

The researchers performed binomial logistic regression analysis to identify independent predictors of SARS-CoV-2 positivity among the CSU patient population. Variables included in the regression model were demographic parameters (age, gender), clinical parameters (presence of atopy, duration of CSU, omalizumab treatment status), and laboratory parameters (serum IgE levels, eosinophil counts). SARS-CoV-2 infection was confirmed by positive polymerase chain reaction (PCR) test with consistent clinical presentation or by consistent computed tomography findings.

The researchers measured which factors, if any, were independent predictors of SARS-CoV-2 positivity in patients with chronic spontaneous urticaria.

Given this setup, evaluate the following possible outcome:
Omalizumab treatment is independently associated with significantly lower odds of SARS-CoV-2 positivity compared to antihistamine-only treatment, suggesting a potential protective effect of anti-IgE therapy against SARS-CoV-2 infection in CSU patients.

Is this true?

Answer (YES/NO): NO